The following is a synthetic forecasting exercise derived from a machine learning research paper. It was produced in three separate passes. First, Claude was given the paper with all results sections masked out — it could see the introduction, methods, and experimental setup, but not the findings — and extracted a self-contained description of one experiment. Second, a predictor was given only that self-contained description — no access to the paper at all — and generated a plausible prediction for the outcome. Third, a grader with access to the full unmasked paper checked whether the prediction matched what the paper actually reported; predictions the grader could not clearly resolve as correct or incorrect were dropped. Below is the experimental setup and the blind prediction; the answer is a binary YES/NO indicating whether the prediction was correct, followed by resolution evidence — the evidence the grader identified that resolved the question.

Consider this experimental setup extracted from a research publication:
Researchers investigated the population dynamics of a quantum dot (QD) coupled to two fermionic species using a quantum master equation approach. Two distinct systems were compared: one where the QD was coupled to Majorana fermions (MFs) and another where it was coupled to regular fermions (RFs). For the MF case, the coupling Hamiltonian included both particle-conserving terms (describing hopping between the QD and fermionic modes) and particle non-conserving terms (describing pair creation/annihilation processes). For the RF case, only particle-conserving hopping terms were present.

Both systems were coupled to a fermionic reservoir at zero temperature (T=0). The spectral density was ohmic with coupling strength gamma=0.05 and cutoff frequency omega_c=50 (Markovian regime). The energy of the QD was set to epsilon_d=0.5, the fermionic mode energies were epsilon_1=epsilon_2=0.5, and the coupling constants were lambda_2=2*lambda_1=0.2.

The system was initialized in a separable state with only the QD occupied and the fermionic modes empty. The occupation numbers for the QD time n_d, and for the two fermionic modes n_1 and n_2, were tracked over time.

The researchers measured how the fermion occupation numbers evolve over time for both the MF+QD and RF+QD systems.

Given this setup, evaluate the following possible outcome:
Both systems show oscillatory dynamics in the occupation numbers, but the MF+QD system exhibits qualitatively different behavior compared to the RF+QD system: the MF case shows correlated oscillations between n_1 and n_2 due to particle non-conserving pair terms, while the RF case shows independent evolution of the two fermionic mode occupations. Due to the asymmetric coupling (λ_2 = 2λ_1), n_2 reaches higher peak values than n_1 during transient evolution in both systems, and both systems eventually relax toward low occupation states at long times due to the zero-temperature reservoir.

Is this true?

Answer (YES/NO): NO